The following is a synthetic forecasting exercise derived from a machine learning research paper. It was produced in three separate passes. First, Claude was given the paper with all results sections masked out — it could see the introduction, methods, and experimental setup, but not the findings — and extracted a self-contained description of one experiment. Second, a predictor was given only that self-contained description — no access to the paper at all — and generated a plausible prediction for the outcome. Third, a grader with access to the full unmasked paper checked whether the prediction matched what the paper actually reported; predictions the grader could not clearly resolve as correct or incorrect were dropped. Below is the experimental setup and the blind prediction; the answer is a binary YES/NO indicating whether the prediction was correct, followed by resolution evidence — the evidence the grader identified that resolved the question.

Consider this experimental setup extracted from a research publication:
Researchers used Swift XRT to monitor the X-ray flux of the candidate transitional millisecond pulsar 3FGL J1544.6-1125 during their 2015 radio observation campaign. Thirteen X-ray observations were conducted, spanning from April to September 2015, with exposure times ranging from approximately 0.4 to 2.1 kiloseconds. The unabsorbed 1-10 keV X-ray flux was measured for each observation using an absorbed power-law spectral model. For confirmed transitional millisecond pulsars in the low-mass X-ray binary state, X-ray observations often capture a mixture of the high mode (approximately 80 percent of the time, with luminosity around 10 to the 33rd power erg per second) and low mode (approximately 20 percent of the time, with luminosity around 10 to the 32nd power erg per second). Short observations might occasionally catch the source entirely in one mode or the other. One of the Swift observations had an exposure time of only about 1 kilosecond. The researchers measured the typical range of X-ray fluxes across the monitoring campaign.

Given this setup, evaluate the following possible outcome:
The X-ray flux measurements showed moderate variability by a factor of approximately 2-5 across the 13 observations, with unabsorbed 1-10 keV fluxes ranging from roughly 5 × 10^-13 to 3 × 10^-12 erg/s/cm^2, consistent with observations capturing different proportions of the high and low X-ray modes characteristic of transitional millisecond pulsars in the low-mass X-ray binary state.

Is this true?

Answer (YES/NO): NO